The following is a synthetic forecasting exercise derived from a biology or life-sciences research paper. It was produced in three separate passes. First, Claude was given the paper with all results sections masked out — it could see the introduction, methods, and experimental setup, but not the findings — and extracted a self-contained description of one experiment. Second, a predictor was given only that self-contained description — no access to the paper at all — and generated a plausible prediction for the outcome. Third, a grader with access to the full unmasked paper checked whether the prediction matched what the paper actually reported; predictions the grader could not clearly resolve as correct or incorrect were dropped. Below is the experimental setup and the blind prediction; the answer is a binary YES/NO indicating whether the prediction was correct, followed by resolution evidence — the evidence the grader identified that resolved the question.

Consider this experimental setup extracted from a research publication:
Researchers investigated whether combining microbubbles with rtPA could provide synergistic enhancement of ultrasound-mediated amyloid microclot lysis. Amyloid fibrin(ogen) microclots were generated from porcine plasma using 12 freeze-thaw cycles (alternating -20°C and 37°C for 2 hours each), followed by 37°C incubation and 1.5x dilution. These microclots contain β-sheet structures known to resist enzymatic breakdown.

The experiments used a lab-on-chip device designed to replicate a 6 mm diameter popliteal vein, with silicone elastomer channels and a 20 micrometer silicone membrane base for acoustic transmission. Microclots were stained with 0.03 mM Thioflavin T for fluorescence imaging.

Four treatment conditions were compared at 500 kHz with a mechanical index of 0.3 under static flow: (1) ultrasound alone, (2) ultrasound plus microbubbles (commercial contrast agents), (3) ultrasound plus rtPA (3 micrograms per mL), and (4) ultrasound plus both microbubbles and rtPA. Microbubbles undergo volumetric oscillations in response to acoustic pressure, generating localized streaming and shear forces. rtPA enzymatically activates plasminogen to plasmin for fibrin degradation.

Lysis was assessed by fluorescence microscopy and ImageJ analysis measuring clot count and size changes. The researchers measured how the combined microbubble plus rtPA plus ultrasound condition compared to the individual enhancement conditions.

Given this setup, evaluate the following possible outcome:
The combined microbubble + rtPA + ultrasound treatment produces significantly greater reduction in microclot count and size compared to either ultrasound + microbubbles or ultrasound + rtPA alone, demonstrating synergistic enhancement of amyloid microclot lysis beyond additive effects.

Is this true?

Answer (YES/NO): NO